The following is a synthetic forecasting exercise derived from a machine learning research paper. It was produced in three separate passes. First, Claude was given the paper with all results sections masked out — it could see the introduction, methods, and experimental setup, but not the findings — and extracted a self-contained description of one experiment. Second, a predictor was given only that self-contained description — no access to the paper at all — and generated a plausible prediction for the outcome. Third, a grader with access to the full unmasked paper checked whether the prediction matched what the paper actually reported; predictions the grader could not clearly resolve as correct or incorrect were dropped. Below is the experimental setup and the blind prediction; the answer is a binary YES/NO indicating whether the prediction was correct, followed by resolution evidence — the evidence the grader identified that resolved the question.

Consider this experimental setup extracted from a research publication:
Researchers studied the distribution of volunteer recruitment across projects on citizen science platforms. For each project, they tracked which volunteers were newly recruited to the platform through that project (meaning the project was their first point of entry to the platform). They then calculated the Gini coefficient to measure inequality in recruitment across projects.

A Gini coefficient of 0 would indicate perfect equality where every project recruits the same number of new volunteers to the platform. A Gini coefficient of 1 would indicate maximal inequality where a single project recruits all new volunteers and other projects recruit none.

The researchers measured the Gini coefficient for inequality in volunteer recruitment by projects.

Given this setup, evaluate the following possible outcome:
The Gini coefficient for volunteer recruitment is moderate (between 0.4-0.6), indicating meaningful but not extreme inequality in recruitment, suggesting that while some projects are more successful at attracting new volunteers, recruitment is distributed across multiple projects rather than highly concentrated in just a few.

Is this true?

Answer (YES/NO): NO